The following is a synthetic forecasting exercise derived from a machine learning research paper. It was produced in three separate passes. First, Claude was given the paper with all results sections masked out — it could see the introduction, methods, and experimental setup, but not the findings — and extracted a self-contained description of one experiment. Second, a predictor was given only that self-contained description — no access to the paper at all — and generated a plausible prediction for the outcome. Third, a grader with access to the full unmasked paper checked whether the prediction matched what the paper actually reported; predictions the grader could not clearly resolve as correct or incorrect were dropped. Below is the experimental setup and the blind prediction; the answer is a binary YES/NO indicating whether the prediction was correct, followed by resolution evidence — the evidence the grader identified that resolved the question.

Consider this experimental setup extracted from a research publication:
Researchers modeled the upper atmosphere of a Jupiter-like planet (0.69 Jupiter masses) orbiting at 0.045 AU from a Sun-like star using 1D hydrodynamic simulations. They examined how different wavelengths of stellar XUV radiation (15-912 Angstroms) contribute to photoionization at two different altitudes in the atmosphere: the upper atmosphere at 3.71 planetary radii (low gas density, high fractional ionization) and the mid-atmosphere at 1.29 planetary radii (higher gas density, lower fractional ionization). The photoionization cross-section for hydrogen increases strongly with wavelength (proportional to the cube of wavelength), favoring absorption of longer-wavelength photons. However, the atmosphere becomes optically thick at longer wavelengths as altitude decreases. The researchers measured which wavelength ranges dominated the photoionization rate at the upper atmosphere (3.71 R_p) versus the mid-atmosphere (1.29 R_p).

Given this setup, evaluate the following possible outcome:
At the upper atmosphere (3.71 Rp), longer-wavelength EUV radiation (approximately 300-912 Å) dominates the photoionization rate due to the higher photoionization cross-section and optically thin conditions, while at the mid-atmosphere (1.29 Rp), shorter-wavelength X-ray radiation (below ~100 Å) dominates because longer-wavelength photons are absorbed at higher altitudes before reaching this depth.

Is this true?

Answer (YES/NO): NO